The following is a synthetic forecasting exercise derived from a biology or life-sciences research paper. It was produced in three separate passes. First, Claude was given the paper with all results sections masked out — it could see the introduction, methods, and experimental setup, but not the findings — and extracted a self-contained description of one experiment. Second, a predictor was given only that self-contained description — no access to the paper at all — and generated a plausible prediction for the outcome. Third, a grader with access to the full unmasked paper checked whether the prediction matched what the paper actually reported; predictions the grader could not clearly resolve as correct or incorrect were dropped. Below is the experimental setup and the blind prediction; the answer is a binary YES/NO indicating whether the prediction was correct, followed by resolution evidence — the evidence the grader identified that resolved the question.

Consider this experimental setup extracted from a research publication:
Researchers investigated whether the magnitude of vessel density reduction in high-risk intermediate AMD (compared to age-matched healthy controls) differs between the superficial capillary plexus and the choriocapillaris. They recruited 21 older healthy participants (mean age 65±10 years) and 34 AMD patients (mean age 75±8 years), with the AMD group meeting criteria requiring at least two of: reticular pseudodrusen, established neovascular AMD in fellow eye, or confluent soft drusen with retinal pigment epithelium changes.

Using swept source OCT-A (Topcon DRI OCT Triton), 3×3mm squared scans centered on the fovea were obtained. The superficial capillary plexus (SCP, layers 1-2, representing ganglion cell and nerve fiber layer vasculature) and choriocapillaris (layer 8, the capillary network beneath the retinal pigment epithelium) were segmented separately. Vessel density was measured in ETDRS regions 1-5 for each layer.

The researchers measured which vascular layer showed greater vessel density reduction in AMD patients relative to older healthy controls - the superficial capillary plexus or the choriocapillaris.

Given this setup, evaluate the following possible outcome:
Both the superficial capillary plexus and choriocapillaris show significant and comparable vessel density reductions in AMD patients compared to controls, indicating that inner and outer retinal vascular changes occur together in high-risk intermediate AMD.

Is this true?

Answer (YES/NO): NO